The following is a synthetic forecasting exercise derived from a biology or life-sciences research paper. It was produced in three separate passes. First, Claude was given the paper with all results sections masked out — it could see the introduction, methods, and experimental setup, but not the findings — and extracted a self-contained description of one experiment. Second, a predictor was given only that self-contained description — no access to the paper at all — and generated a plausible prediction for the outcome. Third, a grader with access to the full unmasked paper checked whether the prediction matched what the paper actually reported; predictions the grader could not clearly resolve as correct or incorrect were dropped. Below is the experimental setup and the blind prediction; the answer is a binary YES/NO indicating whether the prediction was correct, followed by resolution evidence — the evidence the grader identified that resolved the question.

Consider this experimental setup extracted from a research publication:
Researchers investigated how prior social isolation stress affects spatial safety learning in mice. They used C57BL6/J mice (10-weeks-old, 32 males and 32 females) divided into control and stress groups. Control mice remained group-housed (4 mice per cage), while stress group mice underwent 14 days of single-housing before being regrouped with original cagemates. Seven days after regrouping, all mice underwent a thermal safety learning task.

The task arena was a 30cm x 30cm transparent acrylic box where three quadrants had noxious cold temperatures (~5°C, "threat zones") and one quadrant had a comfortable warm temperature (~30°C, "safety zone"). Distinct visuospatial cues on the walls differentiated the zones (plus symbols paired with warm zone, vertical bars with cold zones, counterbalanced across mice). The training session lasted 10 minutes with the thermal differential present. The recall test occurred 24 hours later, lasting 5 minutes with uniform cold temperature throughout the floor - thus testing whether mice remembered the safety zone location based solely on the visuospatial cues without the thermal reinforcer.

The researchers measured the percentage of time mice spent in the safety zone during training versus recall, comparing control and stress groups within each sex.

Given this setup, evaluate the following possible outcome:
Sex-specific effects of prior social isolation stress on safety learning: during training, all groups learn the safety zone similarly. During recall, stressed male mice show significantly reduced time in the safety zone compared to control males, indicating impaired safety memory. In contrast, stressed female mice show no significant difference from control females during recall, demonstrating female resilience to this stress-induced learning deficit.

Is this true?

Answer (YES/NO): NO